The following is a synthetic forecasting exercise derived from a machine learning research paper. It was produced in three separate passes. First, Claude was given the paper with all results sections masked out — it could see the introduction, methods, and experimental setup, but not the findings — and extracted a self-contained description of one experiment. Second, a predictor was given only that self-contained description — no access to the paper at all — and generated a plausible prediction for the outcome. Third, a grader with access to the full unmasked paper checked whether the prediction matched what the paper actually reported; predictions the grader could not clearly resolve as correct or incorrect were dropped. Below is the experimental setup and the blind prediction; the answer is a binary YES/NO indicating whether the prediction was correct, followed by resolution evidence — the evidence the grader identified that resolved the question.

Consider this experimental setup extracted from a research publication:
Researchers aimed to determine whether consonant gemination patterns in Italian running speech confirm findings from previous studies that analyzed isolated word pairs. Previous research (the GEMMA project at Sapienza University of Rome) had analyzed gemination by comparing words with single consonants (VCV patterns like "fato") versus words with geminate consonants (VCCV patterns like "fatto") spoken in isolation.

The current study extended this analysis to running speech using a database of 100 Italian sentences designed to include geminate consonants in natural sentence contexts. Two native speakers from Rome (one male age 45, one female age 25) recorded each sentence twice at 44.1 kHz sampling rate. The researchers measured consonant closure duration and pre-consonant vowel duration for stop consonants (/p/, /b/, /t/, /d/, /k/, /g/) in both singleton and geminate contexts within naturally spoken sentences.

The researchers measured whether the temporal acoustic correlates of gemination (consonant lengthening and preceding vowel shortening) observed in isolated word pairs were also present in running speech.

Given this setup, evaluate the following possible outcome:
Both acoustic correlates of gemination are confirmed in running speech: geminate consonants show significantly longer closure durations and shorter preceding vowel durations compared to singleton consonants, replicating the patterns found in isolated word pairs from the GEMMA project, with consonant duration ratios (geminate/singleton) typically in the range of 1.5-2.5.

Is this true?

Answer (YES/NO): YES